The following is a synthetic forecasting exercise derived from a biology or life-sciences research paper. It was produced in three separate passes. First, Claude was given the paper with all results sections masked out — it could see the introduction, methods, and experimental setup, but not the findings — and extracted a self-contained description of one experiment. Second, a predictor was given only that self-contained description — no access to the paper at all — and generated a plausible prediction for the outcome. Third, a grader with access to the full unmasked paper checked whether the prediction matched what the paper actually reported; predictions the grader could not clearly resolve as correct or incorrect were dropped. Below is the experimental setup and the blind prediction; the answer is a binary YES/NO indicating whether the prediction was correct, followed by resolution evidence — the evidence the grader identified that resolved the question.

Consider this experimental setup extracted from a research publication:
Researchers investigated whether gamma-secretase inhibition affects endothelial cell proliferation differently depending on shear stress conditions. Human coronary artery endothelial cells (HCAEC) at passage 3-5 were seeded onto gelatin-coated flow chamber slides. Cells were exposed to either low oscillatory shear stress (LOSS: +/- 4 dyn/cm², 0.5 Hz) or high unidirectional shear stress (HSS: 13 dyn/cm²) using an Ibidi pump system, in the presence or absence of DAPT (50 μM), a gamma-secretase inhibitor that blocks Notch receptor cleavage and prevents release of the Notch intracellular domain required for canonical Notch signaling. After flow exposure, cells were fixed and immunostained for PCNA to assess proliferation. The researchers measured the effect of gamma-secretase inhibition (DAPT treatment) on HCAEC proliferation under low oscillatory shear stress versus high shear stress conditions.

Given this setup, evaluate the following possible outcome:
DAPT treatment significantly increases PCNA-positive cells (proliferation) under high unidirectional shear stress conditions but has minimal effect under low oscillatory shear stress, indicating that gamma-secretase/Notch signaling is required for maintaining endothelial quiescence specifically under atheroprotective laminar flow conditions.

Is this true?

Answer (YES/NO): NO